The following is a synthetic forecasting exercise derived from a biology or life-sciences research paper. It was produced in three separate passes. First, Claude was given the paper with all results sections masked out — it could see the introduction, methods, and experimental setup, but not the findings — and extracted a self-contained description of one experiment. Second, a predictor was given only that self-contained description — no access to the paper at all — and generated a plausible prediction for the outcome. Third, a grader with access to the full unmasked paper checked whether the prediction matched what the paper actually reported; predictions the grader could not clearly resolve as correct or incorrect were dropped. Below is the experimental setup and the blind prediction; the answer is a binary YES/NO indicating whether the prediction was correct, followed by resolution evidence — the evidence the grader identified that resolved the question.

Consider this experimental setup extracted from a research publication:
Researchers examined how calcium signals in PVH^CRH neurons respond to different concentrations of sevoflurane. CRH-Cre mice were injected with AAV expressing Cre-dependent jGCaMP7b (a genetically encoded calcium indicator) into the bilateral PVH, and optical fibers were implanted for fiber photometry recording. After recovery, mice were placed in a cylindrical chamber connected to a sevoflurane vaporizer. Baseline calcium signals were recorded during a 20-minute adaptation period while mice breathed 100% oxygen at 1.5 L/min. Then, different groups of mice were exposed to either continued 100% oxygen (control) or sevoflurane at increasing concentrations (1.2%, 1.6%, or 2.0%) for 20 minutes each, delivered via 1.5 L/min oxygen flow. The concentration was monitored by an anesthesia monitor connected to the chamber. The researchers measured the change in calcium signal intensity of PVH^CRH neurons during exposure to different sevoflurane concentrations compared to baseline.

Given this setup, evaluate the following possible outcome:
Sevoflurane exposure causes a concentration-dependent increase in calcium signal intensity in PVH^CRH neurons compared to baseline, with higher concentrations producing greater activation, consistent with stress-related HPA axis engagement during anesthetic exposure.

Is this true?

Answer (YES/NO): NO